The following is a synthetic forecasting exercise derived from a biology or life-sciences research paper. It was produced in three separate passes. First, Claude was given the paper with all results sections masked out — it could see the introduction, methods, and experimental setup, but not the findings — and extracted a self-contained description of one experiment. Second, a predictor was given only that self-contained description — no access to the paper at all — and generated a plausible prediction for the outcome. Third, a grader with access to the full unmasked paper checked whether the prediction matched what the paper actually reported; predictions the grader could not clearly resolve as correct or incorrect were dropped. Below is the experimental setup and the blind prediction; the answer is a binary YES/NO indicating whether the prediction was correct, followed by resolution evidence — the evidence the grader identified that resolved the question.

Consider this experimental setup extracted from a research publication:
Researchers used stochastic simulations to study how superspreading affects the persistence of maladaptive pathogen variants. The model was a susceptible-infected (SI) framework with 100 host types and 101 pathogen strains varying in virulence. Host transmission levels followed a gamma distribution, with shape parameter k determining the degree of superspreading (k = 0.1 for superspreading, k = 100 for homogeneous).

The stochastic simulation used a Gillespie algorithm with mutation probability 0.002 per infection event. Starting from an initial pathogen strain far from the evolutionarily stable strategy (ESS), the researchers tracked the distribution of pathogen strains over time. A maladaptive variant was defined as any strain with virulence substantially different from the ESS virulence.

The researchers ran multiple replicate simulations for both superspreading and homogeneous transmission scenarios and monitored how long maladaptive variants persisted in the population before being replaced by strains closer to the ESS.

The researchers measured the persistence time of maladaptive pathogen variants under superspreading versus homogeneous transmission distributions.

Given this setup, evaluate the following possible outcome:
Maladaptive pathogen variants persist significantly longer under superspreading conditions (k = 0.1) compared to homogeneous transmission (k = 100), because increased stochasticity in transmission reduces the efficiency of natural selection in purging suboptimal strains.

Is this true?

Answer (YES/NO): YES